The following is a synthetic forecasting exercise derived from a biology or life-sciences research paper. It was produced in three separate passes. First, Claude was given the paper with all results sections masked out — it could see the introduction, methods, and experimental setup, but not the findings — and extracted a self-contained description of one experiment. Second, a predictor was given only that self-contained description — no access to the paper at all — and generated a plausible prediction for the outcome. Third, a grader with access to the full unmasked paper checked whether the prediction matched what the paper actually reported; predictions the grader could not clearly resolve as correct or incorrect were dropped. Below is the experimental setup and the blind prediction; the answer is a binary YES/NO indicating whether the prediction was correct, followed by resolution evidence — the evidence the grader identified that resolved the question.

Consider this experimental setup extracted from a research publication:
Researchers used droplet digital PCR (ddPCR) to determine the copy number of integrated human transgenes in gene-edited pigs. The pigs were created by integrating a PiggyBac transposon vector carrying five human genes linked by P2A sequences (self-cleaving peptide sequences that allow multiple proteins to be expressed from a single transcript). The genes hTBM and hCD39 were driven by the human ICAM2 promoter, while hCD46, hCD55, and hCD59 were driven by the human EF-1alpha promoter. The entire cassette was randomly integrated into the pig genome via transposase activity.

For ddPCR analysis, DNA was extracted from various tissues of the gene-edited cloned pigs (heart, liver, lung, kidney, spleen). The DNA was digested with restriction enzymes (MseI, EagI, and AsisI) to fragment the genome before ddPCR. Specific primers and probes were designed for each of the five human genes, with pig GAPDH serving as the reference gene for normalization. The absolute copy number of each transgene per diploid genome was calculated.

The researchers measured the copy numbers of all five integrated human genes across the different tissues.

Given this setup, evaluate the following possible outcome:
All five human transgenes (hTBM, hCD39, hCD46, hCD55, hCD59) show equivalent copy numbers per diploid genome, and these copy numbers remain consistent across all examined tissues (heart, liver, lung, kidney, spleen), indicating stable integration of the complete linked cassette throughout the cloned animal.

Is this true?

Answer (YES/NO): NO